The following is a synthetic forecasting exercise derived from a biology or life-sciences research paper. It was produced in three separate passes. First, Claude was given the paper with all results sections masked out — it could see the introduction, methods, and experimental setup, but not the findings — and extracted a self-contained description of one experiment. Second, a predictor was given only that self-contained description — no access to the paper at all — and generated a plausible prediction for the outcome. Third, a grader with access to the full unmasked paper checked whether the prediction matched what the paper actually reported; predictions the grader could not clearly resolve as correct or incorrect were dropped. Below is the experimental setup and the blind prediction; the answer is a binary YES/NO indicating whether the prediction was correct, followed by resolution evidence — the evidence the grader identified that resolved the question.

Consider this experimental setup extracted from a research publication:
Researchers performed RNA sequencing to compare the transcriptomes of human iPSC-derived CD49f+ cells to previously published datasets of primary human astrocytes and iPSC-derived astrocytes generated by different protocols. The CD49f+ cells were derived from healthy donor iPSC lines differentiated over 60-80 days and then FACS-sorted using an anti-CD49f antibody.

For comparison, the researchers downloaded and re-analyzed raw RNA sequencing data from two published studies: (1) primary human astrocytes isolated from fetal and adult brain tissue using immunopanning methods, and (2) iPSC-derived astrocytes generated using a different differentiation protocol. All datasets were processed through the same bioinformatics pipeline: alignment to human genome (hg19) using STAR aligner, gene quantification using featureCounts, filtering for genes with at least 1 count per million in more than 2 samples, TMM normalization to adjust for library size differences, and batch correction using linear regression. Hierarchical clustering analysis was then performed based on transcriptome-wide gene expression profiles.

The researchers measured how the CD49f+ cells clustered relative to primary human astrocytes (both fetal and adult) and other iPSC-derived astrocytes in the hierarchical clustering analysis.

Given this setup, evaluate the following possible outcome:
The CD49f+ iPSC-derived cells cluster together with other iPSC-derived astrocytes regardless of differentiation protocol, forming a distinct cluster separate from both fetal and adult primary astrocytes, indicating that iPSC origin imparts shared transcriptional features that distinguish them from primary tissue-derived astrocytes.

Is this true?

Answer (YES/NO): NO